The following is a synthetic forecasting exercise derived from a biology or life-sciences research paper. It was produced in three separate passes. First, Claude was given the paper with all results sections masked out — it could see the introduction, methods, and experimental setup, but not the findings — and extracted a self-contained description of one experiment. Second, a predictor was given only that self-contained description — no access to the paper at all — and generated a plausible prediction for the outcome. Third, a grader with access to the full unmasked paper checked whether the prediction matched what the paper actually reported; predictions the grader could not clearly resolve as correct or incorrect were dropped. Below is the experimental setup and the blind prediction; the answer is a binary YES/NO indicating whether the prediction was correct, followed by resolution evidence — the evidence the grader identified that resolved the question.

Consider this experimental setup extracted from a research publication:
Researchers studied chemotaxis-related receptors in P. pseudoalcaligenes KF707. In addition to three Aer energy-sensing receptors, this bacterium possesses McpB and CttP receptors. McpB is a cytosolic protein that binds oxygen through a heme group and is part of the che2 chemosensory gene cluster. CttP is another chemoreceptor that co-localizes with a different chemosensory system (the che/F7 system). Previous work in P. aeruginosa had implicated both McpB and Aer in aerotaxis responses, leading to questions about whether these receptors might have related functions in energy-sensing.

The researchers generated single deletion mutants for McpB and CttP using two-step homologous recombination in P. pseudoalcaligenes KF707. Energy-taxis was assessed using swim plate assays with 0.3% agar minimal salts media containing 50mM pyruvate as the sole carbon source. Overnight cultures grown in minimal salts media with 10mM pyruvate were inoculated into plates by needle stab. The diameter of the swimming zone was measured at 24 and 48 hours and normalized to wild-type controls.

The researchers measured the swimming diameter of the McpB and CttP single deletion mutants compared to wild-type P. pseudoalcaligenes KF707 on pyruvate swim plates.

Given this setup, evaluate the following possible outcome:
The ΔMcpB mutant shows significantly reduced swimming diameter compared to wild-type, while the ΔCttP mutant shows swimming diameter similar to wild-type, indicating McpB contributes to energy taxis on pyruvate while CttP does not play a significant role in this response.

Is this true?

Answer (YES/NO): NO